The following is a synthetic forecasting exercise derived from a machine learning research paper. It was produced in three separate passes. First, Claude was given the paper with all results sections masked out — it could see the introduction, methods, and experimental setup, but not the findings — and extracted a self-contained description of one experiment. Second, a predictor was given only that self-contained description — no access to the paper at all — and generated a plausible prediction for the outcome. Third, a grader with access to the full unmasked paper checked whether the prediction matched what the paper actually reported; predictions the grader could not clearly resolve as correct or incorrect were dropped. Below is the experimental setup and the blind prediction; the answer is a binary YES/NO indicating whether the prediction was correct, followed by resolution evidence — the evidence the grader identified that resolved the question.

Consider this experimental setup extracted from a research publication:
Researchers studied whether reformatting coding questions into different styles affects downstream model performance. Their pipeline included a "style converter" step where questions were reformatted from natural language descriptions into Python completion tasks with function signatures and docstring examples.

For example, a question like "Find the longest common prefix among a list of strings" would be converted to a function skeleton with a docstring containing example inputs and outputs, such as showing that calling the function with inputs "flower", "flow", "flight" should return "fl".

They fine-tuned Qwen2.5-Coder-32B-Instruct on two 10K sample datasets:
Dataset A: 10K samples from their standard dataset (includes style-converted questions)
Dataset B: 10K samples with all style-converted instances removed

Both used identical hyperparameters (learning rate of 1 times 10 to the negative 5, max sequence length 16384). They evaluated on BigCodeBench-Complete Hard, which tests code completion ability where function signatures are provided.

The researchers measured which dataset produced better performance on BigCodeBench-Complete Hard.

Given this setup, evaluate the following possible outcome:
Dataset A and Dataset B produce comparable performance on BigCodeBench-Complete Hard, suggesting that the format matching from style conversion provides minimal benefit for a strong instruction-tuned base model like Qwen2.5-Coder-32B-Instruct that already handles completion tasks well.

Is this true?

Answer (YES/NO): NO